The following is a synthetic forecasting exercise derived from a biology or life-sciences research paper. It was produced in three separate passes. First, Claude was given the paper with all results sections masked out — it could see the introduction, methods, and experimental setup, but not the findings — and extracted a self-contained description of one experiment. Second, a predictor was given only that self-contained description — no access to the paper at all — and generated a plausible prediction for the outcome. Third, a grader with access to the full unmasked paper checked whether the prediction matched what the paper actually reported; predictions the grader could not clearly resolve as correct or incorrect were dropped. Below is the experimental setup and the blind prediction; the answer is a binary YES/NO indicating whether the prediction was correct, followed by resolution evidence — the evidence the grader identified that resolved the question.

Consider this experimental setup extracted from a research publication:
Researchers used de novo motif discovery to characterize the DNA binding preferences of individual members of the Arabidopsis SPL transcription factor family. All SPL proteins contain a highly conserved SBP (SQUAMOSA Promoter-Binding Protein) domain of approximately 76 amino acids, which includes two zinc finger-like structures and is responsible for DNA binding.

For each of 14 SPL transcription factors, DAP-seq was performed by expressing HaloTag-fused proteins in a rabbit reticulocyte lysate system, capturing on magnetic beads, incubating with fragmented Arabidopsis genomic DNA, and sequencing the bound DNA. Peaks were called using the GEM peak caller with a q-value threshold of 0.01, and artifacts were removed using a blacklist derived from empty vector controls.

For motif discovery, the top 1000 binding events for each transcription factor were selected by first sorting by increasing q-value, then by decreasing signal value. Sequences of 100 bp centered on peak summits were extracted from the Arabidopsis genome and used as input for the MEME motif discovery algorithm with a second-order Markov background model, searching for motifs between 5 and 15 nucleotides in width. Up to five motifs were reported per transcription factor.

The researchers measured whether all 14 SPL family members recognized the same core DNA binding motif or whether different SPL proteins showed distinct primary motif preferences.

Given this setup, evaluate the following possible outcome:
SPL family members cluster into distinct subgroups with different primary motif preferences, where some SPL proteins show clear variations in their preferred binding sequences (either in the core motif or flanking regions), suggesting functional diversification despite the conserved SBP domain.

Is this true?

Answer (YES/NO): YES